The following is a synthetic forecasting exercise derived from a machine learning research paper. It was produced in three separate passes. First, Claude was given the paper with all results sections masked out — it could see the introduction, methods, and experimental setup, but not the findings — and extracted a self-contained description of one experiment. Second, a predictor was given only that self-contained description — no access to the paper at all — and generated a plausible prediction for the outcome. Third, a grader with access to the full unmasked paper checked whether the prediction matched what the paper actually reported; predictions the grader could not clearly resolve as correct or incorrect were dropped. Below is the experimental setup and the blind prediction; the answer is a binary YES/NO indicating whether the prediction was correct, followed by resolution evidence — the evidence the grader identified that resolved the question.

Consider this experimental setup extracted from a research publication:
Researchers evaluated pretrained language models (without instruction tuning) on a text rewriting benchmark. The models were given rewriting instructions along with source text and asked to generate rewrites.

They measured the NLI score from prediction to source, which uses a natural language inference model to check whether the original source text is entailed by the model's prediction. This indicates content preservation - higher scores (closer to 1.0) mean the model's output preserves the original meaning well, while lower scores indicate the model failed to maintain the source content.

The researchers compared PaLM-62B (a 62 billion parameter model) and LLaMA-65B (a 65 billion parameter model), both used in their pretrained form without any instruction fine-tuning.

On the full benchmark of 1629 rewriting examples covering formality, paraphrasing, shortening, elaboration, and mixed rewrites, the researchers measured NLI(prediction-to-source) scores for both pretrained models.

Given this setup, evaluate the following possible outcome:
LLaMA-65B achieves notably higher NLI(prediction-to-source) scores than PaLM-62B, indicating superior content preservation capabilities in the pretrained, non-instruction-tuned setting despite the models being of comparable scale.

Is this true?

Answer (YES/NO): YES